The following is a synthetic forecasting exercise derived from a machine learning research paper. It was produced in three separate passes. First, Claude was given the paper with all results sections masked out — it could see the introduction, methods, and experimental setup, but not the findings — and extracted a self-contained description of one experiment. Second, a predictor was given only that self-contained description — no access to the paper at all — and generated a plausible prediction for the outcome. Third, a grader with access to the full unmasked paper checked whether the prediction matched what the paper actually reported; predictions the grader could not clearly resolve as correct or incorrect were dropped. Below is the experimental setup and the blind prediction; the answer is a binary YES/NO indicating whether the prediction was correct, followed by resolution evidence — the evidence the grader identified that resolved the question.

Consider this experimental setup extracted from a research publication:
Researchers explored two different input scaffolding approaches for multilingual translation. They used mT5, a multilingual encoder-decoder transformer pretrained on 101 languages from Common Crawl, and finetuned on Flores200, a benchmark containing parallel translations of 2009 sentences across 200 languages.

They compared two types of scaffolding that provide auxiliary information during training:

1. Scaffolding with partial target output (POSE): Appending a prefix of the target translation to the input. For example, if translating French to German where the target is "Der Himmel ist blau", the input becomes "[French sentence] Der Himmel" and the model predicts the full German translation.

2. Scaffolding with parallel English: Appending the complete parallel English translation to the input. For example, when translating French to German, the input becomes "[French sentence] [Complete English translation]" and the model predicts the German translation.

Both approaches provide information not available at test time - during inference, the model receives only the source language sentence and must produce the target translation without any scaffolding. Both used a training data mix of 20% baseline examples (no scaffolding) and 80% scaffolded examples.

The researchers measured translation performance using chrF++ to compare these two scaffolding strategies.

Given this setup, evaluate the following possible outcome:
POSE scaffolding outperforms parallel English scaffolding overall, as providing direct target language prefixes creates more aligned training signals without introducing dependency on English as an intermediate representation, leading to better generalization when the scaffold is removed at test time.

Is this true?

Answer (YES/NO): NO